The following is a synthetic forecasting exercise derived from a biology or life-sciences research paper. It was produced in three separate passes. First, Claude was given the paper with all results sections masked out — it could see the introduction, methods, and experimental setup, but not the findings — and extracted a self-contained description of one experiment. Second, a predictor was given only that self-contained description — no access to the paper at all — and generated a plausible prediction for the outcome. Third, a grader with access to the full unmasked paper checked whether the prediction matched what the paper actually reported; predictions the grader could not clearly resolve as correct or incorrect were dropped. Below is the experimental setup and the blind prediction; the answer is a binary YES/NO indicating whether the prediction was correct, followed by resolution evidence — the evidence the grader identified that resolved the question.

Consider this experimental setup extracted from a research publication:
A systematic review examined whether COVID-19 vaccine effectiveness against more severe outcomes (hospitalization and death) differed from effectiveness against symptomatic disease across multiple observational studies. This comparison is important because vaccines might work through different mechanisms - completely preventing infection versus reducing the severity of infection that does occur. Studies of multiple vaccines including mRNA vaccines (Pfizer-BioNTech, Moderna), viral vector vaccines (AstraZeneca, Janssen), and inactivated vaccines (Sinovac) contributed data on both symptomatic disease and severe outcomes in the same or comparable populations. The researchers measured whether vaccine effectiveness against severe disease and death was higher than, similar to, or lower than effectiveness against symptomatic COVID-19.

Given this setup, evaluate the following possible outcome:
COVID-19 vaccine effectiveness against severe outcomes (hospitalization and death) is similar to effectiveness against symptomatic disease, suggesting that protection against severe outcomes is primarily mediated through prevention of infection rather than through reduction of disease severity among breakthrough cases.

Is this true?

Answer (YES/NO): NO